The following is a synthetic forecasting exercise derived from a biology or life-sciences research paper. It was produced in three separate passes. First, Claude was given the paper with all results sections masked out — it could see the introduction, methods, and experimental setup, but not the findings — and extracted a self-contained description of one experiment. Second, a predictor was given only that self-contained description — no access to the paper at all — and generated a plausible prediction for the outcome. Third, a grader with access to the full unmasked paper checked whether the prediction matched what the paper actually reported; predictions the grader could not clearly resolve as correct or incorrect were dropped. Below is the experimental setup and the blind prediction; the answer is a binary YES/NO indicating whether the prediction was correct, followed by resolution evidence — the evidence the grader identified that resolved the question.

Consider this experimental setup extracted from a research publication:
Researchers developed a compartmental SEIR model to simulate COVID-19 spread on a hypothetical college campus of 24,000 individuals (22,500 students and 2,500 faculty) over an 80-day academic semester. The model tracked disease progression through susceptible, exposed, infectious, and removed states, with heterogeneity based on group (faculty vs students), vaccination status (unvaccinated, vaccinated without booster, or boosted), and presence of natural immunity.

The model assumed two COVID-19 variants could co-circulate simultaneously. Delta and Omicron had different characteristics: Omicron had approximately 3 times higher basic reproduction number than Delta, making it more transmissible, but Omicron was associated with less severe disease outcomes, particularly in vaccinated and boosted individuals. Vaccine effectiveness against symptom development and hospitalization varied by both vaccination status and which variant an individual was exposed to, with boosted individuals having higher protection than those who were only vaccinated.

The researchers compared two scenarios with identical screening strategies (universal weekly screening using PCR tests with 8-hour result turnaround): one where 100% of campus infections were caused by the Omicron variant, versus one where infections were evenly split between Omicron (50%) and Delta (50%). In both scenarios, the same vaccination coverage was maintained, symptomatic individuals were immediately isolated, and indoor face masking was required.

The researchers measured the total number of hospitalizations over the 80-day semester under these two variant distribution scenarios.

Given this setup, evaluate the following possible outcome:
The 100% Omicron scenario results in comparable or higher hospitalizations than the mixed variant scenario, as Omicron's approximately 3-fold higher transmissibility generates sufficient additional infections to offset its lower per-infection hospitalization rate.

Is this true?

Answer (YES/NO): YES